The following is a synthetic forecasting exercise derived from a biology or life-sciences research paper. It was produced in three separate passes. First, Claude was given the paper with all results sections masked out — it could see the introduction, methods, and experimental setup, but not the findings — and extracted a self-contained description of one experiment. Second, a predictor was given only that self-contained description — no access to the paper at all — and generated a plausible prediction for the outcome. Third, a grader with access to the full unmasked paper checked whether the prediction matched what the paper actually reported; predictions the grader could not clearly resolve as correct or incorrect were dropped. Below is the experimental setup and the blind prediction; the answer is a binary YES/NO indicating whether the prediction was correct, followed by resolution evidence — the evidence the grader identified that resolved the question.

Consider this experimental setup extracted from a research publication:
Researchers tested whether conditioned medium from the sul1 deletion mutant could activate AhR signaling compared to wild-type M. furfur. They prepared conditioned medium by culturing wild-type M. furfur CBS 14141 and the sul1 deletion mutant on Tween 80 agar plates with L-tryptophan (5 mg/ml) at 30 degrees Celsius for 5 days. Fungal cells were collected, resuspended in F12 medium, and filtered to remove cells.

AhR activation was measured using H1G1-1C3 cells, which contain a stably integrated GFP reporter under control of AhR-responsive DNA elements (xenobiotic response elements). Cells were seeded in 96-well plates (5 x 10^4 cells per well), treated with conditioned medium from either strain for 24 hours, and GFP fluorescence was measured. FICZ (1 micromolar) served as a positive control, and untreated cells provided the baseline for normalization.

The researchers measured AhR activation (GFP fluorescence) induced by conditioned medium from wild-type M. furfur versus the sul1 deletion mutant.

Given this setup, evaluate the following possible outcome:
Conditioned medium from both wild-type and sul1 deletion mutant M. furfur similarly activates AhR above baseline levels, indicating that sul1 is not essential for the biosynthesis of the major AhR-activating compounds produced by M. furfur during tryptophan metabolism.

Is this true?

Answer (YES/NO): NO